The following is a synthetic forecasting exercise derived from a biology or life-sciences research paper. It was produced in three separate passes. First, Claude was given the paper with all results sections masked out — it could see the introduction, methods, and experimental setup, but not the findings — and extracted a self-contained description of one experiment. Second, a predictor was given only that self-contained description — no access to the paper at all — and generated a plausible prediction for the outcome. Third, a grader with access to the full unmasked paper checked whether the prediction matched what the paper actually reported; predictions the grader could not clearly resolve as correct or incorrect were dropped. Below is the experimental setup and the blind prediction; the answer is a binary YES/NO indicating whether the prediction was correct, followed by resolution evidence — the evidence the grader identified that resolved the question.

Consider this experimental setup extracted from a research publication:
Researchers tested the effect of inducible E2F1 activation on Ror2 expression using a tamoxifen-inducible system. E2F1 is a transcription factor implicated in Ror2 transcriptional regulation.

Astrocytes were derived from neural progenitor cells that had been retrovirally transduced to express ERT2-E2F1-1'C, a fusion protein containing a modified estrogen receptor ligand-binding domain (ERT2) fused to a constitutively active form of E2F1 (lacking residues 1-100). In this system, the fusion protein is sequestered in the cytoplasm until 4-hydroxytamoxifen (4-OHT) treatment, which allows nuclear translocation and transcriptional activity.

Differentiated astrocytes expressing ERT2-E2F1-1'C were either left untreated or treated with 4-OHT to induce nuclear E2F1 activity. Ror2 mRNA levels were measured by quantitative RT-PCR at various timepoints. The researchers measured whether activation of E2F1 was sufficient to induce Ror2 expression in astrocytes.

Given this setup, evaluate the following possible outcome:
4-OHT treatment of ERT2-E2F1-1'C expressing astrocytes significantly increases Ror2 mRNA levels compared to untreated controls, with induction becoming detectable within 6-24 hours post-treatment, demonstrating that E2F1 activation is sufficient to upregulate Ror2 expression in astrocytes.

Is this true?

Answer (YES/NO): NO